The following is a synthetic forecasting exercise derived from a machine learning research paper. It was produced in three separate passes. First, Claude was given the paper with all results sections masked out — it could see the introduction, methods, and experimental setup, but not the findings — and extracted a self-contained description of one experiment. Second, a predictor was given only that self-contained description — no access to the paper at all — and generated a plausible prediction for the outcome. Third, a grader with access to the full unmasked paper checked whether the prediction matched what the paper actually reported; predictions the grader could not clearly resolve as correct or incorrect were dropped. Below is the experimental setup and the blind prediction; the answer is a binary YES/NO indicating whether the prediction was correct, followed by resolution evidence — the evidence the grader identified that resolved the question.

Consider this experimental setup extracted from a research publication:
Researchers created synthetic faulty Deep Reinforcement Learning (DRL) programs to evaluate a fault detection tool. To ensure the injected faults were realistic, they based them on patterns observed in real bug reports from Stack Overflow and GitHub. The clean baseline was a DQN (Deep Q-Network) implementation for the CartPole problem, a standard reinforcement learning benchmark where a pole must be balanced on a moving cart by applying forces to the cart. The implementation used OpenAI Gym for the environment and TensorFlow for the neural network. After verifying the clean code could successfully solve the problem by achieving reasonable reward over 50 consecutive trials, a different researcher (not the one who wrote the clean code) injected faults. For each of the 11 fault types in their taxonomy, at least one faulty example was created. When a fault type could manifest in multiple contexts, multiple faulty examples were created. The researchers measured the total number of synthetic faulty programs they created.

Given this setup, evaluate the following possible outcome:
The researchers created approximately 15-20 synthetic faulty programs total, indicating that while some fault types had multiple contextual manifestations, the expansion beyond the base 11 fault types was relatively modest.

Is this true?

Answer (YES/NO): YES